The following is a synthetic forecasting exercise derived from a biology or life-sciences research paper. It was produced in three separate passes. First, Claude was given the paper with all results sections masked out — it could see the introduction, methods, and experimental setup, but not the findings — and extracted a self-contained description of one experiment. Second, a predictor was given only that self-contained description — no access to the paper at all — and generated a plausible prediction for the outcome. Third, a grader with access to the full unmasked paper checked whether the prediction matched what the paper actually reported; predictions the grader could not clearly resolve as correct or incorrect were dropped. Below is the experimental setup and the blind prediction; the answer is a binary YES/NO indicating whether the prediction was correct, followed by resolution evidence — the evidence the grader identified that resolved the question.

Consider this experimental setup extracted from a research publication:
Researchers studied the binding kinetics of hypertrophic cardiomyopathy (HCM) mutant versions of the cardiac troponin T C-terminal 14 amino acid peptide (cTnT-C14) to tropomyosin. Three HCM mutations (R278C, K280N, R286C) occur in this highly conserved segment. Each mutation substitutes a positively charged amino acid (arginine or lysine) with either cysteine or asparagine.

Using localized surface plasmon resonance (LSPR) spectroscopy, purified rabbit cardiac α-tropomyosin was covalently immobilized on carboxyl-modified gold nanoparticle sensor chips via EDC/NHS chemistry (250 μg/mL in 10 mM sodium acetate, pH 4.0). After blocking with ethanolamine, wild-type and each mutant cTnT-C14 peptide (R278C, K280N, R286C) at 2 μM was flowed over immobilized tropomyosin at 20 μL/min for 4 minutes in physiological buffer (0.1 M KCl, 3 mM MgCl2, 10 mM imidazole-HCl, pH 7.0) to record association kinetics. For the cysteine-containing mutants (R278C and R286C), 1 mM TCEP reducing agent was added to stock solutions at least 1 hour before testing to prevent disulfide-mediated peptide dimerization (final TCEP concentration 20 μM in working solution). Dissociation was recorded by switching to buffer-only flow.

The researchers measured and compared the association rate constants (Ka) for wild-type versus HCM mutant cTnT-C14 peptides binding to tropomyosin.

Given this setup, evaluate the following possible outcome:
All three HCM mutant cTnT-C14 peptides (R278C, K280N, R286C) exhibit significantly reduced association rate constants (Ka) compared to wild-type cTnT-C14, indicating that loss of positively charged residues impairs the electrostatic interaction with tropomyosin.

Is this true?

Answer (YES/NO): YES